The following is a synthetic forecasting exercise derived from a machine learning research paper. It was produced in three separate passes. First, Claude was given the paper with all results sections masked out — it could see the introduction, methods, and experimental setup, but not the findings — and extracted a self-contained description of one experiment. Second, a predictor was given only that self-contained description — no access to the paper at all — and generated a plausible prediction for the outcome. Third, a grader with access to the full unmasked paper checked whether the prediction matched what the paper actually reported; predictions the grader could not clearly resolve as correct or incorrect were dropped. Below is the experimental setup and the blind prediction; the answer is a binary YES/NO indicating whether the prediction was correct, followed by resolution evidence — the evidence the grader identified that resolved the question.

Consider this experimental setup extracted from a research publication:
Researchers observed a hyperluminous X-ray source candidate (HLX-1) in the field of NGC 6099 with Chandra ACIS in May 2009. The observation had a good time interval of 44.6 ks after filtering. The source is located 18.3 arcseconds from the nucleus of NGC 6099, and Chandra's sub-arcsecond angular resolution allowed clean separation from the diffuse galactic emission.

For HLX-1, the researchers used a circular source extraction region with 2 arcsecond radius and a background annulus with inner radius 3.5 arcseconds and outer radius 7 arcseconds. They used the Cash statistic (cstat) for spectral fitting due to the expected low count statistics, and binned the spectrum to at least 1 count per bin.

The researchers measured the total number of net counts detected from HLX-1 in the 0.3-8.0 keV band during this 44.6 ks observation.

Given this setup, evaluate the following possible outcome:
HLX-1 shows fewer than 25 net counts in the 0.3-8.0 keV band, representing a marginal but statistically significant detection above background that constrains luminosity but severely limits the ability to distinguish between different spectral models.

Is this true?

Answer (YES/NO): NO